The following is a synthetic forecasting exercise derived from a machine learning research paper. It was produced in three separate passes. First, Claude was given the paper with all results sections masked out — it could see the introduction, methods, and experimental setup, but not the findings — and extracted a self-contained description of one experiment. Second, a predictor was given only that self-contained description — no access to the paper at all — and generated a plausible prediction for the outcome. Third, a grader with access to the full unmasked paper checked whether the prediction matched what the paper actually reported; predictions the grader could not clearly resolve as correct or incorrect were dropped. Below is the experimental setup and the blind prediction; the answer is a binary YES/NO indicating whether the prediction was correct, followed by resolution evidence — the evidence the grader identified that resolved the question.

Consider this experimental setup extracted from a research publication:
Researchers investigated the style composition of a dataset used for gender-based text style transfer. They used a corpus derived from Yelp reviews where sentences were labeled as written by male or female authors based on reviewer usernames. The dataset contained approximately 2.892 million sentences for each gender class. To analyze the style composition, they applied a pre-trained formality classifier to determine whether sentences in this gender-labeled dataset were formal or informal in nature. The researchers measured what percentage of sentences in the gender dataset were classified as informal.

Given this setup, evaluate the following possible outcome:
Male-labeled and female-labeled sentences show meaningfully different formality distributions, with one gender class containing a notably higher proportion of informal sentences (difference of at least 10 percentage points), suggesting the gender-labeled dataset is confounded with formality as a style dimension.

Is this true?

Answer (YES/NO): NO